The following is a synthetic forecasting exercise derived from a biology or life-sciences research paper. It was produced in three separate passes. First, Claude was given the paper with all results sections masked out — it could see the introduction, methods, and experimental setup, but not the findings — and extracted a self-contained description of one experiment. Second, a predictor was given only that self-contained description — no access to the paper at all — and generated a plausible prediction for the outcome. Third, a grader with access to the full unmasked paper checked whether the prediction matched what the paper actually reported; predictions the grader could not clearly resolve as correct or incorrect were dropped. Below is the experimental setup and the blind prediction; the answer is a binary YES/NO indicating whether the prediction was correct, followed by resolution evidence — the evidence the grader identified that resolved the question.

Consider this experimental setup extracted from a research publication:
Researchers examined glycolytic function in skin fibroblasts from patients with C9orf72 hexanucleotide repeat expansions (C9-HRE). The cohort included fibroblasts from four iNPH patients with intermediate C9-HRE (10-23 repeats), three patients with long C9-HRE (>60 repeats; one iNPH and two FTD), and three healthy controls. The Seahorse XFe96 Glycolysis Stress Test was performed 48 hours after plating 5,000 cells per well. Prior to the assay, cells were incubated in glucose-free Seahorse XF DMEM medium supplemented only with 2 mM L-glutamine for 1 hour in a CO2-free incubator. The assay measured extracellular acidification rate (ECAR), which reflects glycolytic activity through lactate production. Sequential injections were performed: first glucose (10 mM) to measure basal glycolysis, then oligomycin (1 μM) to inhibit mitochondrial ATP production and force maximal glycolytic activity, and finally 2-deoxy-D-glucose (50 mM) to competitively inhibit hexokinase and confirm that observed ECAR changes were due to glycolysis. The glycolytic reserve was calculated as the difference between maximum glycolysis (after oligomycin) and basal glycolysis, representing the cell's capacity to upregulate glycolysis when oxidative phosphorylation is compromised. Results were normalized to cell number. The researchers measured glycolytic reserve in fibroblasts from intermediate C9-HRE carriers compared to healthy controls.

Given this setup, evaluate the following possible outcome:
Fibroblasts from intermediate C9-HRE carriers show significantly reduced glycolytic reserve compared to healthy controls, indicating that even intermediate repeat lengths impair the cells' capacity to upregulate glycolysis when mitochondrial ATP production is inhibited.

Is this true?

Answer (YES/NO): NO